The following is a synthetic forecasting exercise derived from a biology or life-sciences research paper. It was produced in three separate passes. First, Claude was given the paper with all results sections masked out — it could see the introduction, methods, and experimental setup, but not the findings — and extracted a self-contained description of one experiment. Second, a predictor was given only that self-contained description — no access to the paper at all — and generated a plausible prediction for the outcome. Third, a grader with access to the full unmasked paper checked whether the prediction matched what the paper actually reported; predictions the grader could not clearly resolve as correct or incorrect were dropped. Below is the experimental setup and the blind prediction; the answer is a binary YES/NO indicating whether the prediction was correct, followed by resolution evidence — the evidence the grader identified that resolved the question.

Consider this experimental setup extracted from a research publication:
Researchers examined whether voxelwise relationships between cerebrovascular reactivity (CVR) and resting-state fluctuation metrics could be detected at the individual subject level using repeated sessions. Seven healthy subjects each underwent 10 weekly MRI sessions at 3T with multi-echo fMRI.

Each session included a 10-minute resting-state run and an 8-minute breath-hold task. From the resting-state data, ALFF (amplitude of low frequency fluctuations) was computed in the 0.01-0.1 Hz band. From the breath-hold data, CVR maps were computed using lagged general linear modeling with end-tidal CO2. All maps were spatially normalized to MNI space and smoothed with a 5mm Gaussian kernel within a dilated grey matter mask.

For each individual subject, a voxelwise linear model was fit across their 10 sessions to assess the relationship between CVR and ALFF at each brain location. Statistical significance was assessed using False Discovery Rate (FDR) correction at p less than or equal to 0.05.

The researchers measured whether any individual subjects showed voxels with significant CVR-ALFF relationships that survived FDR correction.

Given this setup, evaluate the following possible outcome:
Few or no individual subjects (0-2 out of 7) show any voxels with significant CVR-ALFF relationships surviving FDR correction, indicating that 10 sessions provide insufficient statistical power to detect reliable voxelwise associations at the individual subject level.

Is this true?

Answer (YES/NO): YES